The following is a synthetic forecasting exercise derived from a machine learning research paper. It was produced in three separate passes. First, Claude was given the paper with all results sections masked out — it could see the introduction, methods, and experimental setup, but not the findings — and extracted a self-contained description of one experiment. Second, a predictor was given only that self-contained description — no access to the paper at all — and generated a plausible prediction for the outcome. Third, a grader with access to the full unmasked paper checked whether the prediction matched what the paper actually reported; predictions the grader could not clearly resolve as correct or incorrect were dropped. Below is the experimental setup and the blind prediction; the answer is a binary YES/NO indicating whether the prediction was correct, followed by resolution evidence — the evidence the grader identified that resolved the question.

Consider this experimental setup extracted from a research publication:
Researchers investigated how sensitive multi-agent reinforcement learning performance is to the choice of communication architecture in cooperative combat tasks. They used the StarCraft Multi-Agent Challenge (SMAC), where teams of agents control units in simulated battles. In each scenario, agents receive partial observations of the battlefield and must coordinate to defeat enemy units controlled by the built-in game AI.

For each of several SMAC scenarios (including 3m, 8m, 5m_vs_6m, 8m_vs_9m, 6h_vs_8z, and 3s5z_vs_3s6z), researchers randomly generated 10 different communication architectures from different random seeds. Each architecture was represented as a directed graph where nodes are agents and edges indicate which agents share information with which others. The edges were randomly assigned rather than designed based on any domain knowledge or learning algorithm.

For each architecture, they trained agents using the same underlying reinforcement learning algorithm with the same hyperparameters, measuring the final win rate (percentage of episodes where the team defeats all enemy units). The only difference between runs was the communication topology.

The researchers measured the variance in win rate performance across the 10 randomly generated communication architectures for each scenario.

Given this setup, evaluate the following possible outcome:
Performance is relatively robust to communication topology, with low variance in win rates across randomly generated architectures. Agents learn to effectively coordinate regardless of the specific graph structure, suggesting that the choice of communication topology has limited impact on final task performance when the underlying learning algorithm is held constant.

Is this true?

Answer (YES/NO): NO